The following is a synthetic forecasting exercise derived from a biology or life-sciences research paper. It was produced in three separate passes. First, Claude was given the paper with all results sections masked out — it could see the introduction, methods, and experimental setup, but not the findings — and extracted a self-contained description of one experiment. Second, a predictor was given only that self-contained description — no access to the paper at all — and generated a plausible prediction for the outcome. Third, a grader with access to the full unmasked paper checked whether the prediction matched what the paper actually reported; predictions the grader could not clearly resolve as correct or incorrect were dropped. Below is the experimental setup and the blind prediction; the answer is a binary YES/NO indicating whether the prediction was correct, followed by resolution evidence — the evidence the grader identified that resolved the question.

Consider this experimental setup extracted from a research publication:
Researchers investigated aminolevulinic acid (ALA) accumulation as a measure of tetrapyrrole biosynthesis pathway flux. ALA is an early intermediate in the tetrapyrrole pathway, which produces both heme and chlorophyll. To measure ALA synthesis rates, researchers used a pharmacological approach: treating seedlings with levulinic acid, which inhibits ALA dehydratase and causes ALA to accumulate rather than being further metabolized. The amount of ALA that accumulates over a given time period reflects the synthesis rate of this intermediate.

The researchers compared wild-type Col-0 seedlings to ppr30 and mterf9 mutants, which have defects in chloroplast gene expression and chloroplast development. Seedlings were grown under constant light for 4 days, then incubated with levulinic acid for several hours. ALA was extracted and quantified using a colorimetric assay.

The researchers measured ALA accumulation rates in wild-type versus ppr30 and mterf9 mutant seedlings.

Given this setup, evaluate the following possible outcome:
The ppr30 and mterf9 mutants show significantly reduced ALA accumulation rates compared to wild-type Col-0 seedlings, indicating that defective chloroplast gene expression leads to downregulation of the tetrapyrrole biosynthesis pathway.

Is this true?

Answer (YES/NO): NO